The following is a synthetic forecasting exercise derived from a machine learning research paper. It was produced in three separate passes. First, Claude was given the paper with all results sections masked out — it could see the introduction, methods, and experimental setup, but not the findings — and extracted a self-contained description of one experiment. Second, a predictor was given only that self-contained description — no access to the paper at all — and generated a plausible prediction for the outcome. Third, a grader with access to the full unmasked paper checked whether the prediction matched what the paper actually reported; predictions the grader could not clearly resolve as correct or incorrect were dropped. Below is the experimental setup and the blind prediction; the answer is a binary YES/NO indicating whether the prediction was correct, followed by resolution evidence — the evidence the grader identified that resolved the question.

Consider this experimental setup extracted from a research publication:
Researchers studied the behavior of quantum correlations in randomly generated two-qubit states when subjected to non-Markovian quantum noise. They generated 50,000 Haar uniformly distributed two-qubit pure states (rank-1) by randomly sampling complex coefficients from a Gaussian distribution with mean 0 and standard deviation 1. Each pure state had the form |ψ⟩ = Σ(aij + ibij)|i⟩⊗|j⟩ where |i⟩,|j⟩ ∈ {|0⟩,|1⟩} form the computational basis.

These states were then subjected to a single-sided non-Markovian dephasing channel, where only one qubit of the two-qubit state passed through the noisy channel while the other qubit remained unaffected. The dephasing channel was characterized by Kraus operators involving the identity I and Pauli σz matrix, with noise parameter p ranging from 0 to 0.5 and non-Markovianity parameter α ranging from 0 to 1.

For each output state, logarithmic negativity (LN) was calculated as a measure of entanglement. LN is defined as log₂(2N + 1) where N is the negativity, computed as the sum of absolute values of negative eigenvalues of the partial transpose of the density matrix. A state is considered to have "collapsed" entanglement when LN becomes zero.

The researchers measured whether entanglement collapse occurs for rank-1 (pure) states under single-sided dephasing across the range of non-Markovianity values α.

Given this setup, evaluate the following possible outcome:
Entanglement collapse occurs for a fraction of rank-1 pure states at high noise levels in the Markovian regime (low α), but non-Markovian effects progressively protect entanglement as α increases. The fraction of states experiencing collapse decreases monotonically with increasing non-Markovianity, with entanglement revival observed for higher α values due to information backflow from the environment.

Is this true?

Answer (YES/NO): NO